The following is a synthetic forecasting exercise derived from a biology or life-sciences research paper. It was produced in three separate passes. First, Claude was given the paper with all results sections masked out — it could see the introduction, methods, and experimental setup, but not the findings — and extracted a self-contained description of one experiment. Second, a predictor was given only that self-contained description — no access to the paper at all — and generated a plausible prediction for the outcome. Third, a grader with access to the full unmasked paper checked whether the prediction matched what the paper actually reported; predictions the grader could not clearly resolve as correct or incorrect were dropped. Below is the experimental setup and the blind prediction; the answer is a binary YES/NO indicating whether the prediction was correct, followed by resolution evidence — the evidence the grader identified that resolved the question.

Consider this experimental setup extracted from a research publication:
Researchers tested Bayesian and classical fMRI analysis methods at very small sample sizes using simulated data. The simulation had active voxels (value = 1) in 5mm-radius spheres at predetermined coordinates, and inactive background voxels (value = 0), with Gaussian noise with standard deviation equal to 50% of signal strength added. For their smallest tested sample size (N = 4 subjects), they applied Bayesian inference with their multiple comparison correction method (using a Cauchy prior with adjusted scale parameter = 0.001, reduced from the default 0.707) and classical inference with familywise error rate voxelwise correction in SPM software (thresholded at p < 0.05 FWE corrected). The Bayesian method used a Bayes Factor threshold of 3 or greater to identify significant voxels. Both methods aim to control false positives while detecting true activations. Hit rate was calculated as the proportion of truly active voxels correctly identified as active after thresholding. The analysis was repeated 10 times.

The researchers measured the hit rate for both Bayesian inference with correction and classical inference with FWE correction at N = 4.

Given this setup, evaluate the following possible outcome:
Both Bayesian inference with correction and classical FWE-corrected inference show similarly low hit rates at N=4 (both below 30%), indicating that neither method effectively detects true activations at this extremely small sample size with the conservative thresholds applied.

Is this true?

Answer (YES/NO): NO